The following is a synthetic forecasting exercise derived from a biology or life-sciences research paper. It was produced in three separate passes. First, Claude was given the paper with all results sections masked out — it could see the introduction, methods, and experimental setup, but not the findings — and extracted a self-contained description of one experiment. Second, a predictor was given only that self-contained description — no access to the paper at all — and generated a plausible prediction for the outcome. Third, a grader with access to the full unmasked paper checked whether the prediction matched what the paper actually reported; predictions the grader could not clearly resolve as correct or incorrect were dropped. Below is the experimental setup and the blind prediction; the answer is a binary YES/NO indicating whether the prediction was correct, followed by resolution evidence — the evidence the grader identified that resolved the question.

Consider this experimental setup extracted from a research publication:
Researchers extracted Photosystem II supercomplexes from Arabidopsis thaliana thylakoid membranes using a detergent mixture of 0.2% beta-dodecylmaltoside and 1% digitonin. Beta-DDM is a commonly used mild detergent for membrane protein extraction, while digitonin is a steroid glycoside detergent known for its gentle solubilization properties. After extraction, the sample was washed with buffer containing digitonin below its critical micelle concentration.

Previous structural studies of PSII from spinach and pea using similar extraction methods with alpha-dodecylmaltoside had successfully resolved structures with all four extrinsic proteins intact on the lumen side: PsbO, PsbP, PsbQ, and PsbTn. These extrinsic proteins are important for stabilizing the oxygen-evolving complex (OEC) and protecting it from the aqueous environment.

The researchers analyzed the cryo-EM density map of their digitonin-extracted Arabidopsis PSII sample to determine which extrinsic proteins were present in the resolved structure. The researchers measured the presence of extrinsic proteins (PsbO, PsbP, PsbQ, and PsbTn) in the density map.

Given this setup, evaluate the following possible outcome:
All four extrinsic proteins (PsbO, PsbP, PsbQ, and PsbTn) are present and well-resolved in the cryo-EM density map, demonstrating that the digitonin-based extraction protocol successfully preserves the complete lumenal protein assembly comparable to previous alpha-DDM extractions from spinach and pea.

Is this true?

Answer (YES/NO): NO